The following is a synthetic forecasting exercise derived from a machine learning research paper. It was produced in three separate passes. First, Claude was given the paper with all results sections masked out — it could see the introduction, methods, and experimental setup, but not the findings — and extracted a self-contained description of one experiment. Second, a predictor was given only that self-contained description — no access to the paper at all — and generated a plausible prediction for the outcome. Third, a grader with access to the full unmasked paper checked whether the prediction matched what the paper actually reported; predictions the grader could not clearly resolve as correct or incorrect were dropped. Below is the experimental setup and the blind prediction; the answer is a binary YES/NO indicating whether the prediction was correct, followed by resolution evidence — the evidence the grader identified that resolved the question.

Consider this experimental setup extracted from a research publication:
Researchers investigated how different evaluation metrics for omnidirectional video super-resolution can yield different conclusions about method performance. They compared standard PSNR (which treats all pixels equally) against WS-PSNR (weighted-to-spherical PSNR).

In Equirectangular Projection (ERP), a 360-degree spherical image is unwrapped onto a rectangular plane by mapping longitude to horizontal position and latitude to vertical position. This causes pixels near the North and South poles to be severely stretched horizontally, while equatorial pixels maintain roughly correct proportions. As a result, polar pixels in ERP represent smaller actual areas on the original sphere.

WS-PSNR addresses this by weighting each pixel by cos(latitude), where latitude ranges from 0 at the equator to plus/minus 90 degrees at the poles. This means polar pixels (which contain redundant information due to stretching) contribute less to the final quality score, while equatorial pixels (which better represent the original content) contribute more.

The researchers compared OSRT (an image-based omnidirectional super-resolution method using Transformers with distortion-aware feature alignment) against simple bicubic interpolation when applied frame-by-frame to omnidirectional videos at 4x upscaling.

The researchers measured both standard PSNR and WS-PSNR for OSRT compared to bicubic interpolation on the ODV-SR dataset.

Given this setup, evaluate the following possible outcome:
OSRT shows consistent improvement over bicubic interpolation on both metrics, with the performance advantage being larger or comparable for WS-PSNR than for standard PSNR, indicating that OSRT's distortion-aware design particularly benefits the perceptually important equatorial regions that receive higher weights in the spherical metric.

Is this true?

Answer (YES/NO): NO